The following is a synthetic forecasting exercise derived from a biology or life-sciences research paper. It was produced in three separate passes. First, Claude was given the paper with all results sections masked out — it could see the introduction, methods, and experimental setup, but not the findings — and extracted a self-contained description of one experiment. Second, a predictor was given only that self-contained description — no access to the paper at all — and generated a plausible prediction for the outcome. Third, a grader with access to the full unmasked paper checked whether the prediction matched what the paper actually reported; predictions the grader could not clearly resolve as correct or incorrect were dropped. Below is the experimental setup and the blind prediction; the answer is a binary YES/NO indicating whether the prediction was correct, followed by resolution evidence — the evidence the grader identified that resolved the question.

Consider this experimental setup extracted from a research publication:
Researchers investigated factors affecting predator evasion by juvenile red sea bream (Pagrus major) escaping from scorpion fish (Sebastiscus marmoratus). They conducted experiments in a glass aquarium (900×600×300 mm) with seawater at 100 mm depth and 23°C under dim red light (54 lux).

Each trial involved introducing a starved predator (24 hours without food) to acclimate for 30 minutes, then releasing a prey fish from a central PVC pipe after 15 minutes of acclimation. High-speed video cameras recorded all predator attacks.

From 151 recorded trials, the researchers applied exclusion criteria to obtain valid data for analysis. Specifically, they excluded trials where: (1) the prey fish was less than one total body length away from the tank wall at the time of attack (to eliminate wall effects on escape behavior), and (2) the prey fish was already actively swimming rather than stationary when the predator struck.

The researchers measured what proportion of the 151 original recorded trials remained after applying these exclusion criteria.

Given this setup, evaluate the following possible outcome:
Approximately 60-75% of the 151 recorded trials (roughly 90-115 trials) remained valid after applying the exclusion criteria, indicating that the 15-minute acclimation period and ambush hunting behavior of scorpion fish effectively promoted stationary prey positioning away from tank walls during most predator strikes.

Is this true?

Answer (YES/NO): NO